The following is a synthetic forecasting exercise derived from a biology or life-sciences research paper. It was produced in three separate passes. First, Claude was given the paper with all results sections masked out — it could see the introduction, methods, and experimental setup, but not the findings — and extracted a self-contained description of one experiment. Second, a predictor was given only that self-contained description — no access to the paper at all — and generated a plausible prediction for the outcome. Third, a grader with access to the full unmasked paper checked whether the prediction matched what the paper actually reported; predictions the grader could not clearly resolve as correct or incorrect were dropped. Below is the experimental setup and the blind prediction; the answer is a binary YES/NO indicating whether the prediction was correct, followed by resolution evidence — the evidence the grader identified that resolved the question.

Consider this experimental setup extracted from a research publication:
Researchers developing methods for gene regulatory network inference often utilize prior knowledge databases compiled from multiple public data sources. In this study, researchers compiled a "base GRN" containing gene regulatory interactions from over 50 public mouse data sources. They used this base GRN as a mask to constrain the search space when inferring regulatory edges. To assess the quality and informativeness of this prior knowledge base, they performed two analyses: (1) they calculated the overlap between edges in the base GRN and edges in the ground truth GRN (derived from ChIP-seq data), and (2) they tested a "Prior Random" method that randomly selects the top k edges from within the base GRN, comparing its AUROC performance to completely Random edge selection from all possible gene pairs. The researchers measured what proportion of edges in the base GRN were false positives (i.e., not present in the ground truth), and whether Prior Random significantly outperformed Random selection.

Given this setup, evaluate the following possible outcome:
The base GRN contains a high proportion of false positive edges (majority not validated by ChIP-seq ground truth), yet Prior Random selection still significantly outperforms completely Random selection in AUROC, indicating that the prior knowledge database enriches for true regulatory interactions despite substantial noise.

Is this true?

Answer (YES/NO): NO